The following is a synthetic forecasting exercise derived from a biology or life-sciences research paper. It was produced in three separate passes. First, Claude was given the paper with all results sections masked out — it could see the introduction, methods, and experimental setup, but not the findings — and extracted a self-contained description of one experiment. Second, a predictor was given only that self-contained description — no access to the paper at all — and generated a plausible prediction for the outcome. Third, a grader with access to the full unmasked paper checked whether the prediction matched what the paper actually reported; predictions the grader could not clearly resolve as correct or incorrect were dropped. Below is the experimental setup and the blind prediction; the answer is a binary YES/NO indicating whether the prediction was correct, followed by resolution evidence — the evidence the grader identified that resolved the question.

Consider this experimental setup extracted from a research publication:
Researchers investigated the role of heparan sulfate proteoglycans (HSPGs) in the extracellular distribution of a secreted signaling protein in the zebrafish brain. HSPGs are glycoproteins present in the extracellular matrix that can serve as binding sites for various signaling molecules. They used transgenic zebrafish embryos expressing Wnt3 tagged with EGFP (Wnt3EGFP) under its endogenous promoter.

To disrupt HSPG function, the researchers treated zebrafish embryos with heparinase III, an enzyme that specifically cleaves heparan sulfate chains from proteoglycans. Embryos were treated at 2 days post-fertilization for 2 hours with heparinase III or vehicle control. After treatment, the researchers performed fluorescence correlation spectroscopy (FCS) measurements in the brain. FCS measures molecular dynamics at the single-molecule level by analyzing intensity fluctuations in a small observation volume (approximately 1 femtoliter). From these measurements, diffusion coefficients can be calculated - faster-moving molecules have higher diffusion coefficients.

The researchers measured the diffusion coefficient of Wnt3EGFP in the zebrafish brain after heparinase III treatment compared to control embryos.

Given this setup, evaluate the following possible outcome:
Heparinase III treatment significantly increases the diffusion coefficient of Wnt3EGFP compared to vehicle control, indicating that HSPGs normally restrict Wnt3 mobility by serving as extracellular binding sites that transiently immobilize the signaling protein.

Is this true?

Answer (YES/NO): YES